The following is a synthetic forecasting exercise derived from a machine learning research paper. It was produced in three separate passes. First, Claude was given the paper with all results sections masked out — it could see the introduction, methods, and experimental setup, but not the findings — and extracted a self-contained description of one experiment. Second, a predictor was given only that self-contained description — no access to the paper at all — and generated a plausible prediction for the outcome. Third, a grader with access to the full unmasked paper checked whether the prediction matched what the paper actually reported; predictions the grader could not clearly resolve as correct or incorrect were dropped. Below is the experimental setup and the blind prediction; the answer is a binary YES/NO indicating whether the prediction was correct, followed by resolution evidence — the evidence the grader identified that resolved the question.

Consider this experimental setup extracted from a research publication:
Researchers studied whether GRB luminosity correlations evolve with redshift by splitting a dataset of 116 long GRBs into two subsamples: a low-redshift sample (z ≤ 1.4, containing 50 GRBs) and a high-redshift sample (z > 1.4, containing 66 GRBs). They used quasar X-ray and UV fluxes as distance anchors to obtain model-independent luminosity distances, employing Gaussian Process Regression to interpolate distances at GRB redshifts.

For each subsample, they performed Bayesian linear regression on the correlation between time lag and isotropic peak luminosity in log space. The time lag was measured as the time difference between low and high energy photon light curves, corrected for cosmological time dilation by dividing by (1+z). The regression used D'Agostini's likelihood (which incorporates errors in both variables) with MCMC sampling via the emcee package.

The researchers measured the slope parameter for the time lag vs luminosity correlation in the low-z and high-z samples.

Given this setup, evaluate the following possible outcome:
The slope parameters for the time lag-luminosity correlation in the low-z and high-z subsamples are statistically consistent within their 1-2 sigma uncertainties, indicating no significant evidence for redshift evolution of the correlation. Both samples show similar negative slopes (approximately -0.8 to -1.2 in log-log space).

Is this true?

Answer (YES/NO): NO